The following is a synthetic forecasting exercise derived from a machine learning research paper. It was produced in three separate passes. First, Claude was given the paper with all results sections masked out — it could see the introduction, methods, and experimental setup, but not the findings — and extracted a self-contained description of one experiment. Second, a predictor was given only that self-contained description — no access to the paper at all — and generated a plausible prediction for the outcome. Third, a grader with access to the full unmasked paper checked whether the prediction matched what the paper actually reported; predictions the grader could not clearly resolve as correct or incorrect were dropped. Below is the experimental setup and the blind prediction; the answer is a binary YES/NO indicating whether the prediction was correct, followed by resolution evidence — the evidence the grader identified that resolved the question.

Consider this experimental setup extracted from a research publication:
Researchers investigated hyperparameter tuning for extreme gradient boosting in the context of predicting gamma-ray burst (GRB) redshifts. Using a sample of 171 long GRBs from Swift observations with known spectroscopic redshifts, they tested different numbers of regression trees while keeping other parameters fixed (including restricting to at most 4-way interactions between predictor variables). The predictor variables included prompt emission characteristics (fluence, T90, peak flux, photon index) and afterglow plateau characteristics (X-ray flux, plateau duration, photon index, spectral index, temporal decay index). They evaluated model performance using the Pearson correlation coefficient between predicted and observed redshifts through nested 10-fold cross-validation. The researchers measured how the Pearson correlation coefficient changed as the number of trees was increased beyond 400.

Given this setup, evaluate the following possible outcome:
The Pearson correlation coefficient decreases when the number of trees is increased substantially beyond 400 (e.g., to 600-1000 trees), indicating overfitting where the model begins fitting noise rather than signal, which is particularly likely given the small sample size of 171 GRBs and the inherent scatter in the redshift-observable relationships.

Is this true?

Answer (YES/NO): NO